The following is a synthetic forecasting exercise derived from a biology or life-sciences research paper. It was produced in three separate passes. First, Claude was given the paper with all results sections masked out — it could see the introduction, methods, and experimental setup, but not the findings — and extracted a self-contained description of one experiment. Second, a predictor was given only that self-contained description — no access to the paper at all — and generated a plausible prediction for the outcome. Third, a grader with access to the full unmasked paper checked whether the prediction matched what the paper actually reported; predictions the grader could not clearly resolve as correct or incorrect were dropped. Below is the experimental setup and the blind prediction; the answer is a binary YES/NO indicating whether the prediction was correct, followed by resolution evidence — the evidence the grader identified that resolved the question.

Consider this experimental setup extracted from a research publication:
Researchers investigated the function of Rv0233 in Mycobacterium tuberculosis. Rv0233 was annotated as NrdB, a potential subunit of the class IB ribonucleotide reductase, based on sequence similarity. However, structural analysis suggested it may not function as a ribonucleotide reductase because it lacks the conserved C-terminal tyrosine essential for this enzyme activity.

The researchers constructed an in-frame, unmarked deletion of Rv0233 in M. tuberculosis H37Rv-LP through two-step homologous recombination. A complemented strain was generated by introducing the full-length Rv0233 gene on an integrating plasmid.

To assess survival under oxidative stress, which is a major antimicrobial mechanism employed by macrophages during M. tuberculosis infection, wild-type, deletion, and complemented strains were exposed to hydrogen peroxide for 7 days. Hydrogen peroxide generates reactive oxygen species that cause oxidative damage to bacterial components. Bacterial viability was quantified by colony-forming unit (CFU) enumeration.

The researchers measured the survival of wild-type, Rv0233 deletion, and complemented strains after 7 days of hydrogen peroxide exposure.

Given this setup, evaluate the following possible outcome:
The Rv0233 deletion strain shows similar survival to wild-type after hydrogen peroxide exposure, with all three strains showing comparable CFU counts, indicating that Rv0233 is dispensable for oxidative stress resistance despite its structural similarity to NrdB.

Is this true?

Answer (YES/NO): YES